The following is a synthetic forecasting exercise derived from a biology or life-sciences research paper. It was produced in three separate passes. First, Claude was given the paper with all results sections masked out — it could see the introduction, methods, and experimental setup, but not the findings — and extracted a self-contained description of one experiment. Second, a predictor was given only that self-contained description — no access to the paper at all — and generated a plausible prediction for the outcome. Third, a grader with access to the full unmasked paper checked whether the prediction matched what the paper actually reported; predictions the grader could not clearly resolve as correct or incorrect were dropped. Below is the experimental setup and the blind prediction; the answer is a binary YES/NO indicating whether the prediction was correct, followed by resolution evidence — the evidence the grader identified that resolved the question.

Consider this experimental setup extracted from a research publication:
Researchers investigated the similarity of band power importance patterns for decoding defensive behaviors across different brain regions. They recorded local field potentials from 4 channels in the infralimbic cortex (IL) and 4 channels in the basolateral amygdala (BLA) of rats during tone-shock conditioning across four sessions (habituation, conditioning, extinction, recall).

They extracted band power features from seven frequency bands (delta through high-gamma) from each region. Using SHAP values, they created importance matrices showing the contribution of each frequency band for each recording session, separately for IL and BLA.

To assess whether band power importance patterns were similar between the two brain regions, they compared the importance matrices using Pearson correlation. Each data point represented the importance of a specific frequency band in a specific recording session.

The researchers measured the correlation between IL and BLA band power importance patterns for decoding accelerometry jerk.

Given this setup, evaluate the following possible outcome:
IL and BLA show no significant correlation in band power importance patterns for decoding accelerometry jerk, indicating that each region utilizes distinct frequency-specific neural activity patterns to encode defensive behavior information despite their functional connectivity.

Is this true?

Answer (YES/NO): NO